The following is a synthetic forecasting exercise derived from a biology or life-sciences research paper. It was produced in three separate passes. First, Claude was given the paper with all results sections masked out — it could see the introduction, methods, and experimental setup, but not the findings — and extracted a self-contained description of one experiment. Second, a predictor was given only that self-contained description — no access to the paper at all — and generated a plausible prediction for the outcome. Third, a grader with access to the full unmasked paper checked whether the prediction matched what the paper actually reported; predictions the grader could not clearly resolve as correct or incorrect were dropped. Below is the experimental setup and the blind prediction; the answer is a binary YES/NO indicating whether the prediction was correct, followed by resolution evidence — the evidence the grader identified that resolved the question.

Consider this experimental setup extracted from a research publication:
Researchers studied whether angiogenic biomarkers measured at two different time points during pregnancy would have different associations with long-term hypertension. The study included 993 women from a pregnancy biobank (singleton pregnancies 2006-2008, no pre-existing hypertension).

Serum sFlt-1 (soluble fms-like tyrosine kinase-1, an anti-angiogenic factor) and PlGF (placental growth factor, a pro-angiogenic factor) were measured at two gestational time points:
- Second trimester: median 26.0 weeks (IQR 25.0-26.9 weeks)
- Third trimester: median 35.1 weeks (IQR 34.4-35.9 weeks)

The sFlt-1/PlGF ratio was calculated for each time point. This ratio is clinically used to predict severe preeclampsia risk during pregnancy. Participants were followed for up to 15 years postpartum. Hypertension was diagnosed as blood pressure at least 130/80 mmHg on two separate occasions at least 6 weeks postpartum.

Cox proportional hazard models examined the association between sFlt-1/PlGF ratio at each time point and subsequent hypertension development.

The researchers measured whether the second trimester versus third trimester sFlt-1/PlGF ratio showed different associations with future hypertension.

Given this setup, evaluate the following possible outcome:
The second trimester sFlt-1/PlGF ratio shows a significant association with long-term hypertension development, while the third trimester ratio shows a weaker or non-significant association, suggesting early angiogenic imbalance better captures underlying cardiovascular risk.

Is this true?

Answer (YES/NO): NO